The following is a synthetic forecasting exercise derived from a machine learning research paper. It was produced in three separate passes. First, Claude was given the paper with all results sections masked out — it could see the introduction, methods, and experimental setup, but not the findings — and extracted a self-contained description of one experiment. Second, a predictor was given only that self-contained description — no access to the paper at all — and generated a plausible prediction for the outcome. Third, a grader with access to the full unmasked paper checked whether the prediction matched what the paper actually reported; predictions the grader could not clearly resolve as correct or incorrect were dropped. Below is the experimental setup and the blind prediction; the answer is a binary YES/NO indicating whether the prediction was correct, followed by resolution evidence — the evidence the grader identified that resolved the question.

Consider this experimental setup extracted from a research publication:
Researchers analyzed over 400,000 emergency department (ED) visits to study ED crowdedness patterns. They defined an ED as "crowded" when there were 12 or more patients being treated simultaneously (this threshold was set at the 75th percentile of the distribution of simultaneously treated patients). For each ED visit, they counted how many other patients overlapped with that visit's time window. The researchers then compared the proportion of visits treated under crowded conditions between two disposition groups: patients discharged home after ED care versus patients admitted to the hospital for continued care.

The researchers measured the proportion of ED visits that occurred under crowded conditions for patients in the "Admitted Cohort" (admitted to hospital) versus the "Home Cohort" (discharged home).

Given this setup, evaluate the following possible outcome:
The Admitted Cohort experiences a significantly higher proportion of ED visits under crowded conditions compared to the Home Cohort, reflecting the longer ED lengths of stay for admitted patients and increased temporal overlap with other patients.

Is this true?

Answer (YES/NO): YES